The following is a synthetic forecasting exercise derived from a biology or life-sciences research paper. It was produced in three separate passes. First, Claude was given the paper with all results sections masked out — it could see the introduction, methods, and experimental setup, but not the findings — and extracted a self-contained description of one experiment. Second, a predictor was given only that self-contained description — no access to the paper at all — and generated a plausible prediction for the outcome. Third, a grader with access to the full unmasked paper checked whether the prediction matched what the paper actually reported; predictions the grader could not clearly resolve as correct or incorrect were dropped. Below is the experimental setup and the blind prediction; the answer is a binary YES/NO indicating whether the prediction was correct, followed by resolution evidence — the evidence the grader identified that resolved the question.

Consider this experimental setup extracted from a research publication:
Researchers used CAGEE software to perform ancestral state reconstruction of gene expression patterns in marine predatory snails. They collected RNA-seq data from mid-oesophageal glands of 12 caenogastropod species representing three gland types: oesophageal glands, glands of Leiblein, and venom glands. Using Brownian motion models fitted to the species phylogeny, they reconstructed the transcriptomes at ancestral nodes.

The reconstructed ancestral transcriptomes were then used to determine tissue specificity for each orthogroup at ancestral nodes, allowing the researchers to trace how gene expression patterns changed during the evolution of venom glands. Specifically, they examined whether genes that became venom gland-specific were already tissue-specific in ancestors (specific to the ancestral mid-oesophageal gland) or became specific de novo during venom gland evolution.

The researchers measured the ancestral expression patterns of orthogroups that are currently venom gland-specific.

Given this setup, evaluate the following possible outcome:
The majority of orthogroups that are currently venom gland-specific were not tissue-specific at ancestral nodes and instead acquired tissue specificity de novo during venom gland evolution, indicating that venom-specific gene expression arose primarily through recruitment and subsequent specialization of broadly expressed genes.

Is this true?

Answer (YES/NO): NO